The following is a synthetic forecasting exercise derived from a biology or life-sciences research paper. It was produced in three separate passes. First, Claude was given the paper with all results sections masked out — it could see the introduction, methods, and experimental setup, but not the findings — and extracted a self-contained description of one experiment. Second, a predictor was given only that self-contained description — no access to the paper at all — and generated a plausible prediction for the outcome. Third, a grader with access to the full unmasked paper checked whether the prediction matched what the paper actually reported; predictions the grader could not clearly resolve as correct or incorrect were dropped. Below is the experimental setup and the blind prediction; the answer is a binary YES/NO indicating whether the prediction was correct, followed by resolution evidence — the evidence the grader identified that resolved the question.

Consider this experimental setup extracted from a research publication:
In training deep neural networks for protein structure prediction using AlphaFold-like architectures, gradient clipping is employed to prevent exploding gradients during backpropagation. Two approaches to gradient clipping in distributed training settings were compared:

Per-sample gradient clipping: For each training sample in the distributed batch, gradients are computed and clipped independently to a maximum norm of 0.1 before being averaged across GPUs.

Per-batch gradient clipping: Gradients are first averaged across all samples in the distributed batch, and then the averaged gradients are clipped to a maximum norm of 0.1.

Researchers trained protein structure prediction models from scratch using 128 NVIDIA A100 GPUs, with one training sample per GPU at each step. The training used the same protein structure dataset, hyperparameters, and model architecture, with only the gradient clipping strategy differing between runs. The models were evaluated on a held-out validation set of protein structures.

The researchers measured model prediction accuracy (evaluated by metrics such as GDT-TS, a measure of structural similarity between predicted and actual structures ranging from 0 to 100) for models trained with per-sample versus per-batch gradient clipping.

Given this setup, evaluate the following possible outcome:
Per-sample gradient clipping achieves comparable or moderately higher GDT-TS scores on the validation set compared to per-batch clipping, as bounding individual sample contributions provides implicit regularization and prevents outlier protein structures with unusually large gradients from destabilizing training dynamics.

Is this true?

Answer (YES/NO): NO